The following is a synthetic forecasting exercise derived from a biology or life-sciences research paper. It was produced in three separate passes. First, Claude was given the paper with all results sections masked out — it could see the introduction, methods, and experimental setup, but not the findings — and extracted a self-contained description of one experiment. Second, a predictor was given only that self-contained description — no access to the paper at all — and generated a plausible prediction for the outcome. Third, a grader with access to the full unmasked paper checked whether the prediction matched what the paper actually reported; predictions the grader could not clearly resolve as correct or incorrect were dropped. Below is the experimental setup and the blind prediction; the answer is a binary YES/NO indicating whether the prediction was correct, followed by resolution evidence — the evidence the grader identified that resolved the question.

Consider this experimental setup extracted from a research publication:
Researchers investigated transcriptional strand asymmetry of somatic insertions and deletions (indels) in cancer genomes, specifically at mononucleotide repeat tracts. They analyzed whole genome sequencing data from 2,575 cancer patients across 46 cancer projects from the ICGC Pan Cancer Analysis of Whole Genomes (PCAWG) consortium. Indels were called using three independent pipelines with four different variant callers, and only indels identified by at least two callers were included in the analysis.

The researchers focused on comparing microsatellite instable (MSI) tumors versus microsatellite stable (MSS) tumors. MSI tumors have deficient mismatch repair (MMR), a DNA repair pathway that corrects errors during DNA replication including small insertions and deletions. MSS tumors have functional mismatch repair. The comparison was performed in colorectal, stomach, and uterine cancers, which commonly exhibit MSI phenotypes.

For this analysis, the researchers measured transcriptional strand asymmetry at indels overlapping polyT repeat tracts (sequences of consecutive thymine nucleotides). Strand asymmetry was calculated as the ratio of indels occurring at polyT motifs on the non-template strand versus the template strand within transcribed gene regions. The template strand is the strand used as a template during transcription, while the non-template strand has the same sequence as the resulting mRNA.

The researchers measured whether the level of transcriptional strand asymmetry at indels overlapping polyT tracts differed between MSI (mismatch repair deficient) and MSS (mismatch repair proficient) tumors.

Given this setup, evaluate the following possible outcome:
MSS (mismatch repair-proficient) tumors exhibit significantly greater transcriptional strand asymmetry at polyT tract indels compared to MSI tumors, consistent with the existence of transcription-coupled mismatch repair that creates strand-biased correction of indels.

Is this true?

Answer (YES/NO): NO